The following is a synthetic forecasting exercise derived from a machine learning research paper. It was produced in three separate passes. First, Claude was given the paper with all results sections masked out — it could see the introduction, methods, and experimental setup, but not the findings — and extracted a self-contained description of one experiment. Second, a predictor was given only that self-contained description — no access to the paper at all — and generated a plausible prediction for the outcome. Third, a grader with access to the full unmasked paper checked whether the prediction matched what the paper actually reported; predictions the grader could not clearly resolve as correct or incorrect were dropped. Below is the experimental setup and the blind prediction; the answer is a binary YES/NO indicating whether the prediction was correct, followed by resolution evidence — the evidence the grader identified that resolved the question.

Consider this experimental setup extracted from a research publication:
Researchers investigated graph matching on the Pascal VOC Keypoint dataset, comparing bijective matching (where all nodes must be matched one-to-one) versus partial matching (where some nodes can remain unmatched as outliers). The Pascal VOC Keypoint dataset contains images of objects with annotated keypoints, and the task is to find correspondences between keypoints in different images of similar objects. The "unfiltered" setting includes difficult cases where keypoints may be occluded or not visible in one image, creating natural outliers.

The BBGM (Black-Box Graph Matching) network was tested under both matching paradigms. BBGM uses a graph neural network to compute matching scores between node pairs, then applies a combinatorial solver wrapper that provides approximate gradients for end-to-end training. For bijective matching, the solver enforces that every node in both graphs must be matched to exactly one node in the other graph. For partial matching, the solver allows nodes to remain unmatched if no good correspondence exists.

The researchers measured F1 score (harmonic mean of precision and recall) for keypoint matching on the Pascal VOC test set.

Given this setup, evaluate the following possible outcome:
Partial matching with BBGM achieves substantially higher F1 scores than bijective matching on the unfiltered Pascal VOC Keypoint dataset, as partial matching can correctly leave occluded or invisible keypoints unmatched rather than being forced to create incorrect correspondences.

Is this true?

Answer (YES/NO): YES